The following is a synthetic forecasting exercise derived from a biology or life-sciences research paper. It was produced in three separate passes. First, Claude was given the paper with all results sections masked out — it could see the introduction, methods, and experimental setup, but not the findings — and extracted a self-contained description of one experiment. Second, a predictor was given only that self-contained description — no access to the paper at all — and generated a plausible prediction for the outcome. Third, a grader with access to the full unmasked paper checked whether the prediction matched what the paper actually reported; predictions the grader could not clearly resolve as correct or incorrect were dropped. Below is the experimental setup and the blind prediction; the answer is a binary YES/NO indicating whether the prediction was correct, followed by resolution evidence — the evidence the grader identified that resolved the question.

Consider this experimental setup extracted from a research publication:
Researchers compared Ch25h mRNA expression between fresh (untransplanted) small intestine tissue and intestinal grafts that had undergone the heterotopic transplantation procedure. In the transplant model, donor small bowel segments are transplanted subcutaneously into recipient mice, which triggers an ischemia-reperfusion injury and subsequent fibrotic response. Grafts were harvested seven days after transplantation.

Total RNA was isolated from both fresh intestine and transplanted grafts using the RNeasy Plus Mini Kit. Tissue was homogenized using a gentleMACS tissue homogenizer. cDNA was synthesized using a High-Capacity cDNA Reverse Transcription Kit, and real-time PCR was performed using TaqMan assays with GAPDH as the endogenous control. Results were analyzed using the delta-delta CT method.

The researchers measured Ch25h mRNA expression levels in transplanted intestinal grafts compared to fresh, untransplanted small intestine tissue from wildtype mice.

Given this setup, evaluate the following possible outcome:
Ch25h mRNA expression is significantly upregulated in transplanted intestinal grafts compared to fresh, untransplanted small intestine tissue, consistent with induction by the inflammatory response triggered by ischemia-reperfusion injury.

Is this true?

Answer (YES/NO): YES